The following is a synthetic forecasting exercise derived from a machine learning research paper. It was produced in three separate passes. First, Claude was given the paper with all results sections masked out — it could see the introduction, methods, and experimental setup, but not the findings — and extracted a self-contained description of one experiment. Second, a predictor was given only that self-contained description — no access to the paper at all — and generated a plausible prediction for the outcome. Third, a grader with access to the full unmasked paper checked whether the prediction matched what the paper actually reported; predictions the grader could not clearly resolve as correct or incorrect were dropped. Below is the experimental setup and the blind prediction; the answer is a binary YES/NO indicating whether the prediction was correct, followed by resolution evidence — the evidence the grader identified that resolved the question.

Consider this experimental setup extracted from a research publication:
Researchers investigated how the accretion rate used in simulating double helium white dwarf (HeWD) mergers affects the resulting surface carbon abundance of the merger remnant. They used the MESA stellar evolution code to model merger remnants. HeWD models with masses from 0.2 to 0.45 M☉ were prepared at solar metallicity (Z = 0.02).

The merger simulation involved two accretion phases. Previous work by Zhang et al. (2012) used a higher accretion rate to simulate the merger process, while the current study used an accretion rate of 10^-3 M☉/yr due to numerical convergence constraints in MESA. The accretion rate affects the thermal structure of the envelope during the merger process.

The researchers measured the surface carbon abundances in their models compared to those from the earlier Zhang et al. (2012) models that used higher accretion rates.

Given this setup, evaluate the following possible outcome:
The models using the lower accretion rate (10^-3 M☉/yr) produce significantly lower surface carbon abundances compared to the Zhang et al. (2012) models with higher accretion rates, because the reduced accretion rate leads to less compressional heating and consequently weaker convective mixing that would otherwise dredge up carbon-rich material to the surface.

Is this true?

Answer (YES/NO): YES